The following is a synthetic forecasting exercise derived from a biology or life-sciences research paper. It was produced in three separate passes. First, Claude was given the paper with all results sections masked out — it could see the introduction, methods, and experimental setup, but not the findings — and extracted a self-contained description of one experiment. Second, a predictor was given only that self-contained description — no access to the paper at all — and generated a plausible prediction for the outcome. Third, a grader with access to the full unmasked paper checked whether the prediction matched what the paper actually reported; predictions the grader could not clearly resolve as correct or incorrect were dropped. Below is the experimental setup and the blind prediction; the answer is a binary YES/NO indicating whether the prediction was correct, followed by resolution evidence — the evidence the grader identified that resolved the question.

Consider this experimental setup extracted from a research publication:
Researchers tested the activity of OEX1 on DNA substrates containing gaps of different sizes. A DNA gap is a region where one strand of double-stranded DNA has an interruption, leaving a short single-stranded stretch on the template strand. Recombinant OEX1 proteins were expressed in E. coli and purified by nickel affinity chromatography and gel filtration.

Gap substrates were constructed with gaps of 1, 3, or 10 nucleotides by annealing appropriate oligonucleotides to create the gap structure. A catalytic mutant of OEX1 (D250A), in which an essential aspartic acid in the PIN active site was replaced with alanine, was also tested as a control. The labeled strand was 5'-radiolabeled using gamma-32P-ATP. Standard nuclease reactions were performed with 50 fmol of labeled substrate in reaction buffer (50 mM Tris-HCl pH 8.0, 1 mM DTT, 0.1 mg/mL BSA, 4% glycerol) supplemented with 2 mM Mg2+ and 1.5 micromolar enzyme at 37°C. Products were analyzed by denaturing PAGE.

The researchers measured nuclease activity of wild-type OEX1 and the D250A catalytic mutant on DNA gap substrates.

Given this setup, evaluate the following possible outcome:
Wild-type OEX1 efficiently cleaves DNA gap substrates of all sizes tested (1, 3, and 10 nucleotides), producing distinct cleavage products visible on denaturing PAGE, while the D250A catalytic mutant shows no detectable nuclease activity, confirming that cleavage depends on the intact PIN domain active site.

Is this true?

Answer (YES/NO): NO